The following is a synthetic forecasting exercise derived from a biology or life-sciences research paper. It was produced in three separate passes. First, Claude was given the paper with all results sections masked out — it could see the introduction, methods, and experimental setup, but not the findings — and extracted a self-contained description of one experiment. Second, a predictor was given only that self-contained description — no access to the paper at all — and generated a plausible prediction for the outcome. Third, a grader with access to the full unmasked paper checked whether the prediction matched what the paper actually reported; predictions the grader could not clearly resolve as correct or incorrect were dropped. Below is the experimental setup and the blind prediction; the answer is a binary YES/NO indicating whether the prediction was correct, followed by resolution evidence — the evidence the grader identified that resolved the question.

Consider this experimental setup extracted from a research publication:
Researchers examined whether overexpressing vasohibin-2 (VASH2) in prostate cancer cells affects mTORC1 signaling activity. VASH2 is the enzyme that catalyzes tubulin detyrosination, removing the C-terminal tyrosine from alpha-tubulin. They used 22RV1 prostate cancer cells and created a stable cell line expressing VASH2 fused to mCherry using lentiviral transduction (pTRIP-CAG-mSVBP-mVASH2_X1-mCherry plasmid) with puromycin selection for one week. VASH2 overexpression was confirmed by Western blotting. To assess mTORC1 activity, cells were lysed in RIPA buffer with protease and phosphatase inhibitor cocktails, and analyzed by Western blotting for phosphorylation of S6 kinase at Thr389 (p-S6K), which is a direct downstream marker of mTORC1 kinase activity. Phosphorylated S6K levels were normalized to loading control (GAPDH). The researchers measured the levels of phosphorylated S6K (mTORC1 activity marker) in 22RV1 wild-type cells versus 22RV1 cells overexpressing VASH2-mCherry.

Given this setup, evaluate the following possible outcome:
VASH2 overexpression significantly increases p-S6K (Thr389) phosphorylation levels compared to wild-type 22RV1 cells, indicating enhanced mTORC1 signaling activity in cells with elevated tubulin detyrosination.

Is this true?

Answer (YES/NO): NO